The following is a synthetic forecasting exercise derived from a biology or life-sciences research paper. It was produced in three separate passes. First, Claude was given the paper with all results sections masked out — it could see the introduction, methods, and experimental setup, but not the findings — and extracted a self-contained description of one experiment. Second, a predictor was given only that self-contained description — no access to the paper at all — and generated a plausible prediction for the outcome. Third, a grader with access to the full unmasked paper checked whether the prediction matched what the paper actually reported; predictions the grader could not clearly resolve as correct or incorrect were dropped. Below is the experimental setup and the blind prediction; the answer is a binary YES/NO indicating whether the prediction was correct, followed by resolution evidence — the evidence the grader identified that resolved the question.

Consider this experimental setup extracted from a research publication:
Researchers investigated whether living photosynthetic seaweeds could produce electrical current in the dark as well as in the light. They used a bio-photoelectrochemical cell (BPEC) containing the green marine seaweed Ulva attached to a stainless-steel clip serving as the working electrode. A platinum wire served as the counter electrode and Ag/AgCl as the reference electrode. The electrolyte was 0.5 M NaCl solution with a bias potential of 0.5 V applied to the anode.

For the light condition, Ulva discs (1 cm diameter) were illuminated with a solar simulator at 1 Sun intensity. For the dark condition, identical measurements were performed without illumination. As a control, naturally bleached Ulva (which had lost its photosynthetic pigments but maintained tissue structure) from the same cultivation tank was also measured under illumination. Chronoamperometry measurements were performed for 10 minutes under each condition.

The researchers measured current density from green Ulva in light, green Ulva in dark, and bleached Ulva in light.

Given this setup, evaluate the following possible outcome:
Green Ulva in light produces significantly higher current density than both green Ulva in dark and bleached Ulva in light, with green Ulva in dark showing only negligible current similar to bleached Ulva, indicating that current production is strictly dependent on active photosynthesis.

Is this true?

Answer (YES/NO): NO